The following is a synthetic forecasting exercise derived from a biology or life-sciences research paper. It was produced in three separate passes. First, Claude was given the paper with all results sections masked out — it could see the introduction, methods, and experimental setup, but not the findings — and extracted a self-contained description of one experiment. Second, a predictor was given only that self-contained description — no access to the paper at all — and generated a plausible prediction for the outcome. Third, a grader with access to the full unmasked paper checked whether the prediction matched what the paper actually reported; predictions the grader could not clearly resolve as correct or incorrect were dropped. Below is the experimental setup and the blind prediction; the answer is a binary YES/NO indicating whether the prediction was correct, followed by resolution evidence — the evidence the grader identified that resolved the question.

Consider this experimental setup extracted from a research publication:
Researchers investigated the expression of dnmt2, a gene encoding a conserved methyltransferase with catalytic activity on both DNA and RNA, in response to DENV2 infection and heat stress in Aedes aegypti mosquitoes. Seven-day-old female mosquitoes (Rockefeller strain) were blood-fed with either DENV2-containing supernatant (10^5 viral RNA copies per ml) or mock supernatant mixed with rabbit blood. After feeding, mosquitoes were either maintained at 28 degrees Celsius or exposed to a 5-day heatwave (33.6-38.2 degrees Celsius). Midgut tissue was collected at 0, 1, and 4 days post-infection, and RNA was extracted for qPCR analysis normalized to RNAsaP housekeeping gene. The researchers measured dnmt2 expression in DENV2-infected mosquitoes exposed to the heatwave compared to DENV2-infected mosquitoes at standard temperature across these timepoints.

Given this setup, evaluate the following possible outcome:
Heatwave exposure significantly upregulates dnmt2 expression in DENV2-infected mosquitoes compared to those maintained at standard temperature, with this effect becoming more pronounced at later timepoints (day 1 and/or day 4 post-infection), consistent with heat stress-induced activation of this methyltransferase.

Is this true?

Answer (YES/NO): NO